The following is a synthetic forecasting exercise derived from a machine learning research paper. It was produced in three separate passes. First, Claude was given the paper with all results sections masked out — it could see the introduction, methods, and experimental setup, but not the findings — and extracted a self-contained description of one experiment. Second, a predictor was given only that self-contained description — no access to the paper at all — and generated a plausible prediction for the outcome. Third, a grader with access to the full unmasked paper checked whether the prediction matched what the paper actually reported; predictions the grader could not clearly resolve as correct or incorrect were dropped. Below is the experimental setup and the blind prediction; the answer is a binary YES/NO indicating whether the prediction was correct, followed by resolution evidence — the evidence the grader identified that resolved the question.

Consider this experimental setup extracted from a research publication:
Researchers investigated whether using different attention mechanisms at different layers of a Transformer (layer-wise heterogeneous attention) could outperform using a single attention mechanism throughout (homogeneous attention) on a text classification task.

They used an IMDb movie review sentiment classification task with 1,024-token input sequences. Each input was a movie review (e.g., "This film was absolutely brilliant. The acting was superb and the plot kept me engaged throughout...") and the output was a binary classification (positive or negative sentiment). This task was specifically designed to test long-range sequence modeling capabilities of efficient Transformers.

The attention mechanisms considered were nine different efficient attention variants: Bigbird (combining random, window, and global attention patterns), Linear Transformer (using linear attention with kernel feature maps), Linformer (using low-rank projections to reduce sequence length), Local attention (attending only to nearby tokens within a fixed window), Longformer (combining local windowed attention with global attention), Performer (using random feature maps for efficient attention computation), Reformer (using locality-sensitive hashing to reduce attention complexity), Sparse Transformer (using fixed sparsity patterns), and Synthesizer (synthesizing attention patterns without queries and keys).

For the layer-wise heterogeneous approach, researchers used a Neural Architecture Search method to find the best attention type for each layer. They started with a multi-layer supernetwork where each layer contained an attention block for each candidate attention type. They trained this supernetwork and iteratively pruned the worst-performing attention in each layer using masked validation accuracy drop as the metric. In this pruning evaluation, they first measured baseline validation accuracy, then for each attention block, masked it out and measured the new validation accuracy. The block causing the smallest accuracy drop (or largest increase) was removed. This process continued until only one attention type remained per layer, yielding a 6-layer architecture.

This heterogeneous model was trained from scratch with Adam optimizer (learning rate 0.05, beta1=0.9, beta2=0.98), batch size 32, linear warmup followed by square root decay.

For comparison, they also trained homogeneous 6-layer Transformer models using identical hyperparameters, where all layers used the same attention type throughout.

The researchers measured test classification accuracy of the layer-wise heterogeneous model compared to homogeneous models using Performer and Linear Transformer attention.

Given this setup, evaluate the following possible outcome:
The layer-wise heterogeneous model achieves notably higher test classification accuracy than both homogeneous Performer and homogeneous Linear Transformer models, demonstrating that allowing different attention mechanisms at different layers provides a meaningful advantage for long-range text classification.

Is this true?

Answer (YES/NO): NO